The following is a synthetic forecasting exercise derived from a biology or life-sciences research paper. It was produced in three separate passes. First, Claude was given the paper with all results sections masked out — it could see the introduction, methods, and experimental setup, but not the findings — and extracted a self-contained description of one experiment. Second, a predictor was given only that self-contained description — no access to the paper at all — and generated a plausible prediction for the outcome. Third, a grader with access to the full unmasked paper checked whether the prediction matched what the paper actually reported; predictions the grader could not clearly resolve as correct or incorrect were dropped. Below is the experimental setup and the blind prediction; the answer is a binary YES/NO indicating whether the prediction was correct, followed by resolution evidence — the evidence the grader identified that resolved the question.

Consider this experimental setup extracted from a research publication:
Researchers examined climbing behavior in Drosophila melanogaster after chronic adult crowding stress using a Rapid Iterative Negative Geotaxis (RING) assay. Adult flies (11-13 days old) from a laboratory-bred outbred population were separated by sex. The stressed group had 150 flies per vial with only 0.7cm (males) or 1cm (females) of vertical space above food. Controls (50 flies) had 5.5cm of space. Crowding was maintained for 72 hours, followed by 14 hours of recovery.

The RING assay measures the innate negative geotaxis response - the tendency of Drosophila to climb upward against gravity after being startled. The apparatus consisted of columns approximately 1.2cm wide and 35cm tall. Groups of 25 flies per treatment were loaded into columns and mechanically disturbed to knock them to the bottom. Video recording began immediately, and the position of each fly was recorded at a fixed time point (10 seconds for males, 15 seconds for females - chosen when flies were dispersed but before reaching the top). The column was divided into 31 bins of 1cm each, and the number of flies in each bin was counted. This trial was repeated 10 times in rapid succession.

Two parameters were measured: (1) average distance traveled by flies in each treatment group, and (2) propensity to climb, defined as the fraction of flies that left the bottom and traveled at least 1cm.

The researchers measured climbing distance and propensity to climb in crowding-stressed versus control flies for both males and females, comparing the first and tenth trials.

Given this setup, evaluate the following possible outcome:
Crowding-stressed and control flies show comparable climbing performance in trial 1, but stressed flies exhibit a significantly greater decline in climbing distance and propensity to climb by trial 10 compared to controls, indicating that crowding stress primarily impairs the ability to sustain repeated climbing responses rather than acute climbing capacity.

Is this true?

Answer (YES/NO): NO